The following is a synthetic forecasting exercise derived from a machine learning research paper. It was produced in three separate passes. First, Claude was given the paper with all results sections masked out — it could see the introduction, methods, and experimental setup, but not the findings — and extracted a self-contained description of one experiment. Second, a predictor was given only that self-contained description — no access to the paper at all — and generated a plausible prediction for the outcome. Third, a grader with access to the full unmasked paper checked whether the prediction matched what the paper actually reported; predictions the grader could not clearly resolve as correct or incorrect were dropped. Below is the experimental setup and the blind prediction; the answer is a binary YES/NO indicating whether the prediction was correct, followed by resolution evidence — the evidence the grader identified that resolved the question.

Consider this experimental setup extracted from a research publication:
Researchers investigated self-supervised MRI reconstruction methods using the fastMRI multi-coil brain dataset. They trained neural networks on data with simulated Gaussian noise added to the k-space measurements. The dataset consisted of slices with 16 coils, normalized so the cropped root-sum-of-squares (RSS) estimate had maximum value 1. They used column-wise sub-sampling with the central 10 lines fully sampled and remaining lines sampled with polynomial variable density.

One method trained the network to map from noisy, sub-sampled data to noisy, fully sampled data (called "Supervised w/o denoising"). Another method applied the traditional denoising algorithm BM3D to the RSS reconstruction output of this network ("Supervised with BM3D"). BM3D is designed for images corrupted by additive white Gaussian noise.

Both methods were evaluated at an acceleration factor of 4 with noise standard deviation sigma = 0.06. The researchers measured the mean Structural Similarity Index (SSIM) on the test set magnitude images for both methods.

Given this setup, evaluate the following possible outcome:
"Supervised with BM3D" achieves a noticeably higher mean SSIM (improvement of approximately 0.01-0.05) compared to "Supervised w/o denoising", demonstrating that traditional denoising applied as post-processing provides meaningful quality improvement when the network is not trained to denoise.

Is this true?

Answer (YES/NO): NO